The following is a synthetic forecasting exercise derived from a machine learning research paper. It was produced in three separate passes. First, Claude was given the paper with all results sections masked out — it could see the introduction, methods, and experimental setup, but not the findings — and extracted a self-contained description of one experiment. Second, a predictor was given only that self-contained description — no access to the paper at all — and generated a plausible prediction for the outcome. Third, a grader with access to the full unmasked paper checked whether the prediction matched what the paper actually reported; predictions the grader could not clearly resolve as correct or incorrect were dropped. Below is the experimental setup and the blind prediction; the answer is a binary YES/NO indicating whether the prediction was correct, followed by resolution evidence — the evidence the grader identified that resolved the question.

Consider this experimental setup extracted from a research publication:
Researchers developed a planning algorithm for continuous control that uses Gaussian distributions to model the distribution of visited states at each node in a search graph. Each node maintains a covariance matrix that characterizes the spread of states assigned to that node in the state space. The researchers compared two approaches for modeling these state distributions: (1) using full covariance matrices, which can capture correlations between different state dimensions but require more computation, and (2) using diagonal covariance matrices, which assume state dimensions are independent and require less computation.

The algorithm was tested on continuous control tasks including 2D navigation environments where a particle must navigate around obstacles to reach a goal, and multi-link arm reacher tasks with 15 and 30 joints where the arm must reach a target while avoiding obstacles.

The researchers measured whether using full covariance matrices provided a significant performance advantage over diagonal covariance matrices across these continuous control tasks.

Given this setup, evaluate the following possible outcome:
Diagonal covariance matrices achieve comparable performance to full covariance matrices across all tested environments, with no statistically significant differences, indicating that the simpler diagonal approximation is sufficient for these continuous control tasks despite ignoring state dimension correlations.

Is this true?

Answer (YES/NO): YES